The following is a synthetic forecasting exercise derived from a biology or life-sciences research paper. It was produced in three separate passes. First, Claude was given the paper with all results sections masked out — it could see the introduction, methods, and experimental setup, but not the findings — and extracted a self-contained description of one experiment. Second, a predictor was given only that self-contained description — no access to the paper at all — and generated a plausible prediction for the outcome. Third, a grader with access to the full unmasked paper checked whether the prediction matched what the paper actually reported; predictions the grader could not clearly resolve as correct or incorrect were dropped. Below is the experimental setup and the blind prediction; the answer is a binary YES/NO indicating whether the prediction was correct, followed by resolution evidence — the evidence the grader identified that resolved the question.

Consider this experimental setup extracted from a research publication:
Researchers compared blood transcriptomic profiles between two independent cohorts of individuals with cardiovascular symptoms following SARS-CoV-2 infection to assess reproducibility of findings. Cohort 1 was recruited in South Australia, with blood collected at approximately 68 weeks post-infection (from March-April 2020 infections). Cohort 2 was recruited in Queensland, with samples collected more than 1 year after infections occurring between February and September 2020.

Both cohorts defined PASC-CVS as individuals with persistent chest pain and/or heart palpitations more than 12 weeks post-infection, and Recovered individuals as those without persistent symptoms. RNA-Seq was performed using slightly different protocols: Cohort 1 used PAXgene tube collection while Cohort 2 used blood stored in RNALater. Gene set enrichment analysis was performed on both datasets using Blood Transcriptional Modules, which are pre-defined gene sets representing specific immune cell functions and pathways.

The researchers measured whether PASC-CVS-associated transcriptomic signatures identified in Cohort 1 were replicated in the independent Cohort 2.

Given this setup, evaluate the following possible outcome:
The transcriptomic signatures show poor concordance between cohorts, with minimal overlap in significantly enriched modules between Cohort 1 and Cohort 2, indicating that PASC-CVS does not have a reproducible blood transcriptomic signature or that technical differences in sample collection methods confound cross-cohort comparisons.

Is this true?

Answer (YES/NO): NO